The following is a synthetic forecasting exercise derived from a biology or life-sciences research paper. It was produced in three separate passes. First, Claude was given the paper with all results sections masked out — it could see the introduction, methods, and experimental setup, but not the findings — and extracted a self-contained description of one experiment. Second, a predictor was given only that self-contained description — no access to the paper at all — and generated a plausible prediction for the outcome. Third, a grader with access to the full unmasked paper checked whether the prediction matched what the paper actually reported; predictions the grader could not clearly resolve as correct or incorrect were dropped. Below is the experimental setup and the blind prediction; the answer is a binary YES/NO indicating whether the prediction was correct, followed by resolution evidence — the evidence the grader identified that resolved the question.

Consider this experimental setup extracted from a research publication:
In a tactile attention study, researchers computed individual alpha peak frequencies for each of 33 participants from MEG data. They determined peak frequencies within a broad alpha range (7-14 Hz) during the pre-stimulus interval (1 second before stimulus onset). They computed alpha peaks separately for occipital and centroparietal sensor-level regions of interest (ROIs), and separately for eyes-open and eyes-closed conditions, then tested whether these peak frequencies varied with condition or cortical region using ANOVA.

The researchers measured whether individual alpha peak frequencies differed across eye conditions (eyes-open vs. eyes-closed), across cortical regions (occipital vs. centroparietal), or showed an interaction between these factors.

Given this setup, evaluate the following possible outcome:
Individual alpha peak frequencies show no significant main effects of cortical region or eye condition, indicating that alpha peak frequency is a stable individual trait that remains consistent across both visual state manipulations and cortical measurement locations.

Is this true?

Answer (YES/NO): YES